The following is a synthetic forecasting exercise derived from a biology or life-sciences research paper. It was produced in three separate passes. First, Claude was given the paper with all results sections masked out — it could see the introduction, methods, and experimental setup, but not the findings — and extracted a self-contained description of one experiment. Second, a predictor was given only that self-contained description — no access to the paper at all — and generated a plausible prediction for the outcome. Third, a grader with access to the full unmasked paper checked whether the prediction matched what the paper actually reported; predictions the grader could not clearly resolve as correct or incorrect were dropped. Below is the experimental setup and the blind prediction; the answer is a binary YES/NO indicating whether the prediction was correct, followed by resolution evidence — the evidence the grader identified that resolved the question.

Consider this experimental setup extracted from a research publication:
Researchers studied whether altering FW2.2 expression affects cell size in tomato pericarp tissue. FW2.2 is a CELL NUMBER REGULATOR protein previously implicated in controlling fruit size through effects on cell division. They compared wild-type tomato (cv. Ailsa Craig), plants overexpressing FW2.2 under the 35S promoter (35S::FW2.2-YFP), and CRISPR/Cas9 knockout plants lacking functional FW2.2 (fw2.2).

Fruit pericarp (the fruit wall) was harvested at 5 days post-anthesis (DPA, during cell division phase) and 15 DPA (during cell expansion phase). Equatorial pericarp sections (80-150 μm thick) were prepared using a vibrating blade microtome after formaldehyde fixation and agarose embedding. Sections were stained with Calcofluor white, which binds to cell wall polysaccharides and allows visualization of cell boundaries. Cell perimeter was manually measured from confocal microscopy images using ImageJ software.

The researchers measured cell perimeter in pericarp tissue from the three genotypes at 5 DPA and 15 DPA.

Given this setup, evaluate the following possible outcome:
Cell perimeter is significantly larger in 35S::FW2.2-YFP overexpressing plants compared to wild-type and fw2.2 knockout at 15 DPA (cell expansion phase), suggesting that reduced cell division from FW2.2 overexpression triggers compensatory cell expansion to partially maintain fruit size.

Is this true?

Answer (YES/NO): NO